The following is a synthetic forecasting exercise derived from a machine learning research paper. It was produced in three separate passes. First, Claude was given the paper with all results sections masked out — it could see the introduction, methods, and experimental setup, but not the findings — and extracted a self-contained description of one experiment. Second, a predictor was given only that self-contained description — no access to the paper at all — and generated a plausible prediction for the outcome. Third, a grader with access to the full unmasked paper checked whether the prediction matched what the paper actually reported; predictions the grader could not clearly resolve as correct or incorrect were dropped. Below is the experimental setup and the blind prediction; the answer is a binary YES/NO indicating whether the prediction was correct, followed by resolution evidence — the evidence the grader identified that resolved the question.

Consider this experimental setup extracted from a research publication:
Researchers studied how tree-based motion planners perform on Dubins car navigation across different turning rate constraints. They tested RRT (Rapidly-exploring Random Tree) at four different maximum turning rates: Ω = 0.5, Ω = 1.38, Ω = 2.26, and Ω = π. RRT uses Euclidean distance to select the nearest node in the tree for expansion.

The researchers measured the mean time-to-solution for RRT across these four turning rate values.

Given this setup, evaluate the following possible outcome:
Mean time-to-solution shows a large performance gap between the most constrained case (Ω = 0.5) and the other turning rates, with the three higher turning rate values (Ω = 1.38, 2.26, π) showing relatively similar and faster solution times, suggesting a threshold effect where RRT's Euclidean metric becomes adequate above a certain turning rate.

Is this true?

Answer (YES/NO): NO